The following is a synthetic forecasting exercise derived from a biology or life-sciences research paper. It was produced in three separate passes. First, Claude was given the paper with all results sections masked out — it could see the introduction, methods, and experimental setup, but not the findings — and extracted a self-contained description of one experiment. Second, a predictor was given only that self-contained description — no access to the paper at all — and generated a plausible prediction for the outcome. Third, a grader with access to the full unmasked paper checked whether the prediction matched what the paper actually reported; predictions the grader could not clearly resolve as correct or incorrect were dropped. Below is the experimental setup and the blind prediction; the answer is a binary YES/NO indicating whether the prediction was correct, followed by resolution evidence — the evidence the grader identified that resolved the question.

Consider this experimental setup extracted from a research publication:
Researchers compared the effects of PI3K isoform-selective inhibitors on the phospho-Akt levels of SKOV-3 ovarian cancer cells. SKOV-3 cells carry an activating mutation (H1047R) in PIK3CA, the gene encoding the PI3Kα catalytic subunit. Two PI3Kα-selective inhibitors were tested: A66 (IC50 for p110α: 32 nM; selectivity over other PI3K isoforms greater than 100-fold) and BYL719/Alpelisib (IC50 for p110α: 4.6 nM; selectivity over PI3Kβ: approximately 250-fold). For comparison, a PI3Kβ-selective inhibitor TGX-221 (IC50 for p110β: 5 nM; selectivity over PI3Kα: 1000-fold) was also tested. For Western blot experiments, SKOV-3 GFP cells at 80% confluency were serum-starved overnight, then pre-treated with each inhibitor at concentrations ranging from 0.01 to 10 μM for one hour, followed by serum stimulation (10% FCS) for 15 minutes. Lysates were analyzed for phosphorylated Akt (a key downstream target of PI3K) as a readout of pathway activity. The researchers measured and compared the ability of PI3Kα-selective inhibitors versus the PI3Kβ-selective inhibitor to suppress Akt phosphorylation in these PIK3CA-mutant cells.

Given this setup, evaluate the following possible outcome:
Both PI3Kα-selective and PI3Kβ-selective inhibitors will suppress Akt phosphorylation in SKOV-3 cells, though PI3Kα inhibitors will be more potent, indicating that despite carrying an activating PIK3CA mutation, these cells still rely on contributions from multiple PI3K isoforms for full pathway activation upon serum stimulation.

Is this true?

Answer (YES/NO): NO